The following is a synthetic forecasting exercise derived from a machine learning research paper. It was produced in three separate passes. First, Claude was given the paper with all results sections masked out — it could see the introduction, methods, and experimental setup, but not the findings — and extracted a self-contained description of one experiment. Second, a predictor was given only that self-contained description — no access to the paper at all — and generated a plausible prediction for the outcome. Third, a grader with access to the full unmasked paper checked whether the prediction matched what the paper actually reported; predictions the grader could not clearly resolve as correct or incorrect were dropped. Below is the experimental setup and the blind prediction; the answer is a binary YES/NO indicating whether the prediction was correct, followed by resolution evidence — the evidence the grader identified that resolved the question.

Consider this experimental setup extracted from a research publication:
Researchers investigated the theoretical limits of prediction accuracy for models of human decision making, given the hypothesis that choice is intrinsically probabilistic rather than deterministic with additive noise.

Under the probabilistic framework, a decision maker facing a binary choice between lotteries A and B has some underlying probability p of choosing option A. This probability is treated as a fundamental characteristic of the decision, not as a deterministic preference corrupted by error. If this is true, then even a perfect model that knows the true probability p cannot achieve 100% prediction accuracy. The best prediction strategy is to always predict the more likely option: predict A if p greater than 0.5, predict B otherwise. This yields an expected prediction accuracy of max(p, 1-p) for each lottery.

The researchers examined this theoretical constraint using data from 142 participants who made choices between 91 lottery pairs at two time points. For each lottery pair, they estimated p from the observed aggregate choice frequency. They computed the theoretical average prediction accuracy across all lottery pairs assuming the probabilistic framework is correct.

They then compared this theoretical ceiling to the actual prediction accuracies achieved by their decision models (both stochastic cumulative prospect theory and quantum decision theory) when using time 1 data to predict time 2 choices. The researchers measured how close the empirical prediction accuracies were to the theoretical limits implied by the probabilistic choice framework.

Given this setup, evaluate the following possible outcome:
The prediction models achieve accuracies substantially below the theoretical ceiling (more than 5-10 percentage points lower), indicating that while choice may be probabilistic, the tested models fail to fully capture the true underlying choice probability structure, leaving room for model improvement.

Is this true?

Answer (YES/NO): NO